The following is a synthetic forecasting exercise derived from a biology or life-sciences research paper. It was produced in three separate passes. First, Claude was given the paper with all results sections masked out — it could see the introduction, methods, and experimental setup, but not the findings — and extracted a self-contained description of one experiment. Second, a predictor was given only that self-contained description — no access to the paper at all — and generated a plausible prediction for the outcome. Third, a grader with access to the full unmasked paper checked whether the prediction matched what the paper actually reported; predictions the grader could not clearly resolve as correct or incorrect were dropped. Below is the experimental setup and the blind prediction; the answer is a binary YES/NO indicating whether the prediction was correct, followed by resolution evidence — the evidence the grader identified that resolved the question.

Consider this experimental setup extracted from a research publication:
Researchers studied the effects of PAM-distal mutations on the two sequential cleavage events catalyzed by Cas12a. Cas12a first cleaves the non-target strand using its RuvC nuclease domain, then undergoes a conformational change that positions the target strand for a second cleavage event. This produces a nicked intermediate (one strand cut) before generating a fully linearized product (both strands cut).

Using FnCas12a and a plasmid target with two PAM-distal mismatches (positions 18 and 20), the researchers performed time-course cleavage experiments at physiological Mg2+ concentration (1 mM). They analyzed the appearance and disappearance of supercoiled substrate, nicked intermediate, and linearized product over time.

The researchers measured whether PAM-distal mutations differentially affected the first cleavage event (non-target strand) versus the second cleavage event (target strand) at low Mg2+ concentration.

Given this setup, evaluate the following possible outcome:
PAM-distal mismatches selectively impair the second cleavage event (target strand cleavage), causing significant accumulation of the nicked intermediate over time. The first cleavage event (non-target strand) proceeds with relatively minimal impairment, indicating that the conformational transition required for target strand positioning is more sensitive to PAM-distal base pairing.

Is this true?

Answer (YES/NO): YES